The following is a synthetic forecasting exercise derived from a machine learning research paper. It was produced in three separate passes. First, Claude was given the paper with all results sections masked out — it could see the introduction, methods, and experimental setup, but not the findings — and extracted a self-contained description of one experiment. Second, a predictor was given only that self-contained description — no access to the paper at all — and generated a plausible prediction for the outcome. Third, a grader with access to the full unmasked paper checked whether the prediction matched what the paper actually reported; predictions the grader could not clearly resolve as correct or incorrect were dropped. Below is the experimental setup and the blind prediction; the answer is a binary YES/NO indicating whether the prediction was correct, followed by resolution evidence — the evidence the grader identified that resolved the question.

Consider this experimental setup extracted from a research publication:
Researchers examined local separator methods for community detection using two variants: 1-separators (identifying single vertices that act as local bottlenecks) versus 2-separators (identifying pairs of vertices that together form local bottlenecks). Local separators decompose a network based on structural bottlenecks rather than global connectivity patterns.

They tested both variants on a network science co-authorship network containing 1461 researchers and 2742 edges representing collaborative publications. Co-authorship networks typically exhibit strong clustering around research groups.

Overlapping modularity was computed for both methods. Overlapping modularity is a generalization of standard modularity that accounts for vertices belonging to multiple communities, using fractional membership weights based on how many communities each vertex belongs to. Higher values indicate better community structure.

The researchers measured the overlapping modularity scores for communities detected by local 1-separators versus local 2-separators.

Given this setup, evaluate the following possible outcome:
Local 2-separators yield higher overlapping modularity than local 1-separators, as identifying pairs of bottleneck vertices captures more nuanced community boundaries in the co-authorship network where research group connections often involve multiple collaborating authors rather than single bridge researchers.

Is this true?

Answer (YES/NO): NO